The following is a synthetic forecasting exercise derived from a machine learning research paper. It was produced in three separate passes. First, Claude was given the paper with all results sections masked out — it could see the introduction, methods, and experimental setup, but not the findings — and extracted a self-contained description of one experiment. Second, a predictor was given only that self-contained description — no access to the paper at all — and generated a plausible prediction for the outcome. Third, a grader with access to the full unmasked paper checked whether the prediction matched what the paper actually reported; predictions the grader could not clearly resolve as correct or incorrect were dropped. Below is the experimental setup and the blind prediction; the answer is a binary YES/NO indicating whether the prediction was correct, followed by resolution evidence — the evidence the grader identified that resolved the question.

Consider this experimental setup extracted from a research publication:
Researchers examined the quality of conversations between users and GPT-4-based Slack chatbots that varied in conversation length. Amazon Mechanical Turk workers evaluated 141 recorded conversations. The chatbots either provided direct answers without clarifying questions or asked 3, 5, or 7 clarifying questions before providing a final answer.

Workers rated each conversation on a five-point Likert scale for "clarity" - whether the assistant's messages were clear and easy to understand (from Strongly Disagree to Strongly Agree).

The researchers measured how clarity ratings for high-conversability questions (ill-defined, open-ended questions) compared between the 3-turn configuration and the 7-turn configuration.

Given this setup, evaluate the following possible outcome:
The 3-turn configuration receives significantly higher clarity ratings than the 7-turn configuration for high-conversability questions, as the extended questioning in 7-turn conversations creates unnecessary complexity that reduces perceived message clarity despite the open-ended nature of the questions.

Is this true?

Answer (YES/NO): YES